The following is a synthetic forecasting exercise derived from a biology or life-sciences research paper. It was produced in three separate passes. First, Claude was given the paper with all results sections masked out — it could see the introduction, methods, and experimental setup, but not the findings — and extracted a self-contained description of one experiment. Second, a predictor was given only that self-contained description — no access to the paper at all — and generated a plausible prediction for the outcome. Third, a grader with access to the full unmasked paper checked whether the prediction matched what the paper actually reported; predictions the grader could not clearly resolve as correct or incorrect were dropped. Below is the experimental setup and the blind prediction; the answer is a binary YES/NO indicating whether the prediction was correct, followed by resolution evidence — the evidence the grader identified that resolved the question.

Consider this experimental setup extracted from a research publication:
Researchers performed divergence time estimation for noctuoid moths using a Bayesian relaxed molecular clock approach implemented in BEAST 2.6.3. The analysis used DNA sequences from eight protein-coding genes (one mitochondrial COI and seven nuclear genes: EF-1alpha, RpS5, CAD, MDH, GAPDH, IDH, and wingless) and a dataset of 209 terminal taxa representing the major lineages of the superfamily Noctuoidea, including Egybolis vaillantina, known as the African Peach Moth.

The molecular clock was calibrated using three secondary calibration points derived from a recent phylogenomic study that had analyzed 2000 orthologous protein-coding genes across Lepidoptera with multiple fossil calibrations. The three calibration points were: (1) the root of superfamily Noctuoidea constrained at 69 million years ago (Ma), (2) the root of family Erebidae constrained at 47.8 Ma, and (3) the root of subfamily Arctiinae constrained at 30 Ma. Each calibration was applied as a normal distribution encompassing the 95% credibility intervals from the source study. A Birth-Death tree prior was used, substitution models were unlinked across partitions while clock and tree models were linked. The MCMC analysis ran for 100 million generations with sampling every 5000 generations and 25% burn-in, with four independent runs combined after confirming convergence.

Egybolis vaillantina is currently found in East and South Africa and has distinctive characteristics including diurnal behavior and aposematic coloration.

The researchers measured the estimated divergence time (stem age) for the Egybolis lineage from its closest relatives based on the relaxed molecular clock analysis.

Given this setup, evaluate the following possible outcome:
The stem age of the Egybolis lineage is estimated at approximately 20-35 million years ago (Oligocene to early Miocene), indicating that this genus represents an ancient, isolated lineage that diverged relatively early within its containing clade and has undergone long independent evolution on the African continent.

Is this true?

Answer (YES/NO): YES